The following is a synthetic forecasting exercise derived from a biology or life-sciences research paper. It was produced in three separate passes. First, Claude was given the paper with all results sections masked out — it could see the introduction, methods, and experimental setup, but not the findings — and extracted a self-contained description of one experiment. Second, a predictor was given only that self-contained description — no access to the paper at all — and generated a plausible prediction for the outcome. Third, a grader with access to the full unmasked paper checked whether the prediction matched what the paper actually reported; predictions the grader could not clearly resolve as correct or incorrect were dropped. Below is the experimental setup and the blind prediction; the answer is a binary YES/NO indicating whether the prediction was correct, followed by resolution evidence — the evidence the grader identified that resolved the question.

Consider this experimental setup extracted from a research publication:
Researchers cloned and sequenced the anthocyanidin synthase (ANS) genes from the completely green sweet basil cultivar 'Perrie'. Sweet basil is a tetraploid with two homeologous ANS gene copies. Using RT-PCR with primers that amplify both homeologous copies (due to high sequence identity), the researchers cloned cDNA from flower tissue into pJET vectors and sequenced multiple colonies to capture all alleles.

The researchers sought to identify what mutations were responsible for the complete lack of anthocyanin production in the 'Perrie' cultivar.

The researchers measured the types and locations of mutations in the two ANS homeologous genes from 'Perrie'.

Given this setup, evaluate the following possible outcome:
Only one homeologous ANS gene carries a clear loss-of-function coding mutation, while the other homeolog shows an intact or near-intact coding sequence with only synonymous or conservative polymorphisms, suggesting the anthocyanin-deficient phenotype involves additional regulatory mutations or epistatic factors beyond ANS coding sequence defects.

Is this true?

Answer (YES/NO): NO